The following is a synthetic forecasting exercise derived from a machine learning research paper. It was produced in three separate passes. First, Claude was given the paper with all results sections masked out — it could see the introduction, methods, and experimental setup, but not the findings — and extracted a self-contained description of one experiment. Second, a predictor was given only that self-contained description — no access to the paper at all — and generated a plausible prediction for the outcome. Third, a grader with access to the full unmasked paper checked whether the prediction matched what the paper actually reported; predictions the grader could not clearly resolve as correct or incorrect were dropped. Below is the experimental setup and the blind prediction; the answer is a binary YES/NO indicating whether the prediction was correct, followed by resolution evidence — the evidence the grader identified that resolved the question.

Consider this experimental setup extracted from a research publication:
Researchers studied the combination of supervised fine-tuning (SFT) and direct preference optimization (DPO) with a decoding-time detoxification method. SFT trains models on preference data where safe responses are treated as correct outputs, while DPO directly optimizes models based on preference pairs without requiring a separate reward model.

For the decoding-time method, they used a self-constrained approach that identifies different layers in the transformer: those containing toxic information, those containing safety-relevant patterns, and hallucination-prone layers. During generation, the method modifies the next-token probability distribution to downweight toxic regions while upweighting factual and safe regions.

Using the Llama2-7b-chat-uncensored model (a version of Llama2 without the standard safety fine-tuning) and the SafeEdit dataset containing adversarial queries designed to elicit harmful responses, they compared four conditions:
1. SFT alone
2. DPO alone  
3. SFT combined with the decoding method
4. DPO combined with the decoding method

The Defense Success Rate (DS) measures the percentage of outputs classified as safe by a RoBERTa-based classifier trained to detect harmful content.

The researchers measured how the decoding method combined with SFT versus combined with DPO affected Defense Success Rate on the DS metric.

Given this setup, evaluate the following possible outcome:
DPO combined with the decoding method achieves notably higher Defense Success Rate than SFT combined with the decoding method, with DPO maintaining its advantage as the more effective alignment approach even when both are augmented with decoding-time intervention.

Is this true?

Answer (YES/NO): NO